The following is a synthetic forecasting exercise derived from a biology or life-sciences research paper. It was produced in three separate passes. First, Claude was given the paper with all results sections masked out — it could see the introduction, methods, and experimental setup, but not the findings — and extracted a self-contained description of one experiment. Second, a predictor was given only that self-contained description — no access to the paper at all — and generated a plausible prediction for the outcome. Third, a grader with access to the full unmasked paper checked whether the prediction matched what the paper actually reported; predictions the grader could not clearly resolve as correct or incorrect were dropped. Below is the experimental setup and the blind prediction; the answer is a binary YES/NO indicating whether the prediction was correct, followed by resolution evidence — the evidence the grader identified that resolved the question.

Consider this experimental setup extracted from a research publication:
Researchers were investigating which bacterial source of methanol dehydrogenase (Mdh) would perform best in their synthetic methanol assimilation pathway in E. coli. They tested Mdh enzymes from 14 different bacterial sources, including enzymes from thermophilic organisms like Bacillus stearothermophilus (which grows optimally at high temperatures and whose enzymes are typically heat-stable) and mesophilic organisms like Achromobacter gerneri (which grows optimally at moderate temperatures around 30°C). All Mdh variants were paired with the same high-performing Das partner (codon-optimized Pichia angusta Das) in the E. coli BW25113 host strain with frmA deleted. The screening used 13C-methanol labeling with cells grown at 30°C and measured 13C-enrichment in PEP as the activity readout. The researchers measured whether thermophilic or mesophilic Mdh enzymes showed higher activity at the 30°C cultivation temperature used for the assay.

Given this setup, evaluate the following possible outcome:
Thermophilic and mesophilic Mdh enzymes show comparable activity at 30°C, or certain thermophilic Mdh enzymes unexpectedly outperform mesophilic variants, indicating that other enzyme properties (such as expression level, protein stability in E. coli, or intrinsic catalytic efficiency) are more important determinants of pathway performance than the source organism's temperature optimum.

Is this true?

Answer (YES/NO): NO